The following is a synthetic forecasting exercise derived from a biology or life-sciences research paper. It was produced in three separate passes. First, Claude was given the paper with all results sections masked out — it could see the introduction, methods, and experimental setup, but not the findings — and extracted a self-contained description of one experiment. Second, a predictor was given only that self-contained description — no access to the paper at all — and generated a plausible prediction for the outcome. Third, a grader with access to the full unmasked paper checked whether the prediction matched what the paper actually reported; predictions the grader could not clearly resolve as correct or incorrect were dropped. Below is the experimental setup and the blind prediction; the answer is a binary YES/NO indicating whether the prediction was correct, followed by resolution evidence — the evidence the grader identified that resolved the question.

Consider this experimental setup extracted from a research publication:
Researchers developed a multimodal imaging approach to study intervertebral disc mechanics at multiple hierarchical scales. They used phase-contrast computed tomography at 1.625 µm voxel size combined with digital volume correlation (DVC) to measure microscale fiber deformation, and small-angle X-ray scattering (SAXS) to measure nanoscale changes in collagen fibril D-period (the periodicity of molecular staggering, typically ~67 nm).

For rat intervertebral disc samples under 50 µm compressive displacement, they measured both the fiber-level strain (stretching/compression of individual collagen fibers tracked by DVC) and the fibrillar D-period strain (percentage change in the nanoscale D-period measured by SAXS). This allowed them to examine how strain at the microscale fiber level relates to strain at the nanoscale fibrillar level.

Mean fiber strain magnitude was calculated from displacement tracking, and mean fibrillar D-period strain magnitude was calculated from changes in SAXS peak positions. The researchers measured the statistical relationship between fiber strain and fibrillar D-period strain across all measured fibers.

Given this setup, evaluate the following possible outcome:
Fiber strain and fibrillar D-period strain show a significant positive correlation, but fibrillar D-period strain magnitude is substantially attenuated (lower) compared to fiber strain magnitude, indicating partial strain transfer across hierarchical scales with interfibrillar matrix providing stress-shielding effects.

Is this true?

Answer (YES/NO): NO